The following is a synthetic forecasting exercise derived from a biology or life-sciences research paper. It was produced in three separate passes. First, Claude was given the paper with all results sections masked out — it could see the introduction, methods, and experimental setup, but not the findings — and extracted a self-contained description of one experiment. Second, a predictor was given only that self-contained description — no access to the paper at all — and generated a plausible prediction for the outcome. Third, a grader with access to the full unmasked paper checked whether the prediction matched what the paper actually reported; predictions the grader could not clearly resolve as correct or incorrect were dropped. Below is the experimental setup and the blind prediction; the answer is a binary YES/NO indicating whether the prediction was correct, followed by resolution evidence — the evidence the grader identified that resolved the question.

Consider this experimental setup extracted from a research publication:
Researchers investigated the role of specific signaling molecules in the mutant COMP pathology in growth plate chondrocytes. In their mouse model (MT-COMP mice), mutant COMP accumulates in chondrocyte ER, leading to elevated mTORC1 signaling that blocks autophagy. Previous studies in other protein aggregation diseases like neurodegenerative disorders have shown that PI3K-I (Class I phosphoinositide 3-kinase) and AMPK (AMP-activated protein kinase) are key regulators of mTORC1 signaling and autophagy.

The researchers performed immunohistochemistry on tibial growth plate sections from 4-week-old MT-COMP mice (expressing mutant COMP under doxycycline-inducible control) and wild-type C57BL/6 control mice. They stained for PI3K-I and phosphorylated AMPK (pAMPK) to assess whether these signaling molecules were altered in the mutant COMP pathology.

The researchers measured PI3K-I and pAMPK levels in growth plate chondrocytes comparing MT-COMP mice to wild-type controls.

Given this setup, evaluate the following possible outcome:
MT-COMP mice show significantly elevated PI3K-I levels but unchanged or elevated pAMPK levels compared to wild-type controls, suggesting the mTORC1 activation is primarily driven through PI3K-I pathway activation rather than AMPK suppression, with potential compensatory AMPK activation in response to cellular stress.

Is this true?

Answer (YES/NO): NO